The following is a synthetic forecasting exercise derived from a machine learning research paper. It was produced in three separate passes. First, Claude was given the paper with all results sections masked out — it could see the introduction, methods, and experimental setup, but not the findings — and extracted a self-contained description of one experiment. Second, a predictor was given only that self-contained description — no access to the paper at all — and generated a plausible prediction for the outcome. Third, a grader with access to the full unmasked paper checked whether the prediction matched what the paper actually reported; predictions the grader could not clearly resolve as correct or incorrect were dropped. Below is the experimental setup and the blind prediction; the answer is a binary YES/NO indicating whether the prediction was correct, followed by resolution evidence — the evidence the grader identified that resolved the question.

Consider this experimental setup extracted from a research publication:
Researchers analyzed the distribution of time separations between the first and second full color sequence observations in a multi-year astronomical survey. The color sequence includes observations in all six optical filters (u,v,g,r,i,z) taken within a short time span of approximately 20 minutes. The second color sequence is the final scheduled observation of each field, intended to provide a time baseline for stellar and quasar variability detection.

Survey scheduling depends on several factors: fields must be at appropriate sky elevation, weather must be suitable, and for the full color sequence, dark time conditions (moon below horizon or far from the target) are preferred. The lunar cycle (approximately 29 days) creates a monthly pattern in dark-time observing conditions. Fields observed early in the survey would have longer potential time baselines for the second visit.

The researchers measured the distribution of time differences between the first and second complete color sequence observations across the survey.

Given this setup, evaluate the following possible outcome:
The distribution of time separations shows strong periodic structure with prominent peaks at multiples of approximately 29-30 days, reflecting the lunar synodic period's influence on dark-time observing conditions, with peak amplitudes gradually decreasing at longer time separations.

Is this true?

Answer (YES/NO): NO